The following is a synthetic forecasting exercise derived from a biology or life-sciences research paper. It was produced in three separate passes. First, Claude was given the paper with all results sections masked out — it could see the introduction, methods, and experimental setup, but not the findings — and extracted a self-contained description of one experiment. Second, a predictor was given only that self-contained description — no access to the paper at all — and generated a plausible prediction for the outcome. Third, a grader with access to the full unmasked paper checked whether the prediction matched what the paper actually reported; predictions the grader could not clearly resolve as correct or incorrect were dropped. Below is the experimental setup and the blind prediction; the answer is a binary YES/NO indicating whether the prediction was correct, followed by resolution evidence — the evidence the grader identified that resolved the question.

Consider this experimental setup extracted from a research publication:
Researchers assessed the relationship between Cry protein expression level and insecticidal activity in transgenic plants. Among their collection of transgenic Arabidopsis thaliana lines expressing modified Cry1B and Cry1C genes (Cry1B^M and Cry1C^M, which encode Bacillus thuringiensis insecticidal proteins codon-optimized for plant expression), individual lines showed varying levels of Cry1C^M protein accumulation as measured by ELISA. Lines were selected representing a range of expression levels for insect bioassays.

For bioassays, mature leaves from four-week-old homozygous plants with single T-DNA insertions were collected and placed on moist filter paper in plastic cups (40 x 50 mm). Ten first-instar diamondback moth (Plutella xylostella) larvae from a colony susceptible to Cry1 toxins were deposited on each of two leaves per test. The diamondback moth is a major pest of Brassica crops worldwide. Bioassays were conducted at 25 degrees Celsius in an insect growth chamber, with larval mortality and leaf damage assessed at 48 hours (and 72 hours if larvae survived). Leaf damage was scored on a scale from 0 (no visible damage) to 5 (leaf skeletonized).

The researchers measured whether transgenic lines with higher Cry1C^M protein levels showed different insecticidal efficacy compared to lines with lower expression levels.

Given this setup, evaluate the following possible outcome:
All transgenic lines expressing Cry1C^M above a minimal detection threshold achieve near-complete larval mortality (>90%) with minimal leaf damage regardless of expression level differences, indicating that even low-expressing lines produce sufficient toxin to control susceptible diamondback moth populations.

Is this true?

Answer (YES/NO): YES